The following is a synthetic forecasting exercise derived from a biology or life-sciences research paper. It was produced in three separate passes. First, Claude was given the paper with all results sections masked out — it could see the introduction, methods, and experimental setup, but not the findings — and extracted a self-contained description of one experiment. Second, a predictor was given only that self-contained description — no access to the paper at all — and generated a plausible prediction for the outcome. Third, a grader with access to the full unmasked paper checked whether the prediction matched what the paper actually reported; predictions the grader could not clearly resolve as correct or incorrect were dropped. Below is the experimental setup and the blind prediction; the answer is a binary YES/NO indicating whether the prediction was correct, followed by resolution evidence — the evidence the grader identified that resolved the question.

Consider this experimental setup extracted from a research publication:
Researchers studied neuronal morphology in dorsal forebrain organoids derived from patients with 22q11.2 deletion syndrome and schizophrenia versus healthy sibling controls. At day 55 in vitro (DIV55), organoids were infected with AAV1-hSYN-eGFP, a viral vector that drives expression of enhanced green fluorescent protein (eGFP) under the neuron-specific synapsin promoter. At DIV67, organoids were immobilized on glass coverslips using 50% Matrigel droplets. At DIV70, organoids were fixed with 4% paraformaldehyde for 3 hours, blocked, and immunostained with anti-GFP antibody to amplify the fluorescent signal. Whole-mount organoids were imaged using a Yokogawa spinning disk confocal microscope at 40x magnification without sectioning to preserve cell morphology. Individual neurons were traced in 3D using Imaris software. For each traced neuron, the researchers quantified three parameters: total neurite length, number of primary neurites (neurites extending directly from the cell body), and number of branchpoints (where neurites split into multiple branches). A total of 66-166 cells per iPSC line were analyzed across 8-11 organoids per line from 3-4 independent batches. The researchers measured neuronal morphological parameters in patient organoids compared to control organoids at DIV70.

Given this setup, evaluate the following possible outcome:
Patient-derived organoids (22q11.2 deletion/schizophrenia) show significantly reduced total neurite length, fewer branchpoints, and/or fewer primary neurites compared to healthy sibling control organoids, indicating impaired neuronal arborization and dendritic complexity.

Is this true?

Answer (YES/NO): YES